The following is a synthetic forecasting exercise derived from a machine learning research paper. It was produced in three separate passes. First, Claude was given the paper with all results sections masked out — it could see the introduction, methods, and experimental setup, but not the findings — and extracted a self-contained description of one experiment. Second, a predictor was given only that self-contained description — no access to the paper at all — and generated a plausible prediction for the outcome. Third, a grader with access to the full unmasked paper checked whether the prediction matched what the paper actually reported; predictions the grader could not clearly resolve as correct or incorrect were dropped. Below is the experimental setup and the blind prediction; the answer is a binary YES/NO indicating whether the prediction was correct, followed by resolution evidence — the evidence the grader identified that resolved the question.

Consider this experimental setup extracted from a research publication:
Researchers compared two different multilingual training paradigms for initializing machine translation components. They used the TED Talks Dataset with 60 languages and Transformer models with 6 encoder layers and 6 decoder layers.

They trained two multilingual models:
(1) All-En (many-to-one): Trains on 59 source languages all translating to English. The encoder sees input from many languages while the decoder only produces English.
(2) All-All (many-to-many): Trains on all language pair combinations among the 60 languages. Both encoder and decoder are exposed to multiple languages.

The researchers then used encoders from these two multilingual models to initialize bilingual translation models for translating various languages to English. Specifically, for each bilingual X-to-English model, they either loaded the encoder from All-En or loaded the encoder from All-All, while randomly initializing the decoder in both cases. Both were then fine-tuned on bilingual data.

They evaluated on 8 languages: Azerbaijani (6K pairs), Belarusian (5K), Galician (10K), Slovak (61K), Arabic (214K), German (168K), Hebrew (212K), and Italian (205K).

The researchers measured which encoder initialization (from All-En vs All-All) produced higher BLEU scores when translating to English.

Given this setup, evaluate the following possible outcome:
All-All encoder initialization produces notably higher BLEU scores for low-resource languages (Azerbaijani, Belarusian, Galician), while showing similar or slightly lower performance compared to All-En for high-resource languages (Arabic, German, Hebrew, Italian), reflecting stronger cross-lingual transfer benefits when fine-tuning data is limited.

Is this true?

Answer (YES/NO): NO